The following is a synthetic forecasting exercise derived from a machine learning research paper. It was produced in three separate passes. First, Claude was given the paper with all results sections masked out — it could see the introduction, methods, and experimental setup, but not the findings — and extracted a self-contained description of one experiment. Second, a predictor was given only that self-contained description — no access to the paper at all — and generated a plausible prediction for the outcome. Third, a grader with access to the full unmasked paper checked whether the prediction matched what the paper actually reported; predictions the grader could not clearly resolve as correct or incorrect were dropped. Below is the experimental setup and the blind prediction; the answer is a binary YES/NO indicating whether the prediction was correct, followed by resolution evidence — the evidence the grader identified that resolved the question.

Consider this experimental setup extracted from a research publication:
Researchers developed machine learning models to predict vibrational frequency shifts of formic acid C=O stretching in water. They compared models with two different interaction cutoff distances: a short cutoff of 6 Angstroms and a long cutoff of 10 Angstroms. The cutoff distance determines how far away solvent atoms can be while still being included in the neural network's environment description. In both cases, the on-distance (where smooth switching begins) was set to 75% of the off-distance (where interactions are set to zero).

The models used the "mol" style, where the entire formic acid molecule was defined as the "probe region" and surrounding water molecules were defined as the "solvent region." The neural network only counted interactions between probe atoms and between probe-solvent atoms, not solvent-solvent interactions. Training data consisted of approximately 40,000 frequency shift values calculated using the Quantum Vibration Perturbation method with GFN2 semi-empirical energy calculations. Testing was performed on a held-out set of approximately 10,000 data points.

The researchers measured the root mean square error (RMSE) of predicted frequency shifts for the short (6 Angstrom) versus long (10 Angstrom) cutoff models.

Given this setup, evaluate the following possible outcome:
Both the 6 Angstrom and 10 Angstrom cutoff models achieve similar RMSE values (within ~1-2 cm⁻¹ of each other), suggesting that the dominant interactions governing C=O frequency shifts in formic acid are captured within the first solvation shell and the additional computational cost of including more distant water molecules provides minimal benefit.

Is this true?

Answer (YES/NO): NO